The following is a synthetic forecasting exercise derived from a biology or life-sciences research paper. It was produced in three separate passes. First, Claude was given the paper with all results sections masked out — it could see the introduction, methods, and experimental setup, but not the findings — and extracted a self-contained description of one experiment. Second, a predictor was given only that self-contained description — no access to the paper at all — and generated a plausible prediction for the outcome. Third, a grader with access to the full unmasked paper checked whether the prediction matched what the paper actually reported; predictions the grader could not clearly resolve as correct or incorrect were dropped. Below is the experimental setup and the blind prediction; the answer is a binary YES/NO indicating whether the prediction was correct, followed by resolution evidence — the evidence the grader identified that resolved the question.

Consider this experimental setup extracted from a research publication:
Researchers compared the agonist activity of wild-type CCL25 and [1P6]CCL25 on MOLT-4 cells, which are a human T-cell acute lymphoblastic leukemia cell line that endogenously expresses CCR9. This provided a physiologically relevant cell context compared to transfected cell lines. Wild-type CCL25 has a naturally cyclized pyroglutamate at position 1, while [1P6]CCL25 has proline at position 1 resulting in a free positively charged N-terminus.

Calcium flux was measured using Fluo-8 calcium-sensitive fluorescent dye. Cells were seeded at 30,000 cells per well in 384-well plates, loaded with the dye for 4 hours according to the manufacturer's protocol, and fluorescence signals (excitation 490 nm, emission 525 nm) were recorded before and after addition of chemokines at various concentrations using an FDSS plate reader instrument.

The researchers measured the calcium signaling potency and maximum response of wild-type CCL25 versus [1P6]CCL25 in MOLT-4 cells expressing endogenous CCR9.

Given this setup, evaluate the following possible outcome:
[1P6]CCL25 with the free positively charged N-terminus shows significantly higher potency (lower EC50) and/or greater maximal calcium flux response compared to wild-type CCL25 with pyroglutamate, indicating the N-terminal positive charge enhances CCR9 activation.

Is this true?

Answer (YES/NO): YES